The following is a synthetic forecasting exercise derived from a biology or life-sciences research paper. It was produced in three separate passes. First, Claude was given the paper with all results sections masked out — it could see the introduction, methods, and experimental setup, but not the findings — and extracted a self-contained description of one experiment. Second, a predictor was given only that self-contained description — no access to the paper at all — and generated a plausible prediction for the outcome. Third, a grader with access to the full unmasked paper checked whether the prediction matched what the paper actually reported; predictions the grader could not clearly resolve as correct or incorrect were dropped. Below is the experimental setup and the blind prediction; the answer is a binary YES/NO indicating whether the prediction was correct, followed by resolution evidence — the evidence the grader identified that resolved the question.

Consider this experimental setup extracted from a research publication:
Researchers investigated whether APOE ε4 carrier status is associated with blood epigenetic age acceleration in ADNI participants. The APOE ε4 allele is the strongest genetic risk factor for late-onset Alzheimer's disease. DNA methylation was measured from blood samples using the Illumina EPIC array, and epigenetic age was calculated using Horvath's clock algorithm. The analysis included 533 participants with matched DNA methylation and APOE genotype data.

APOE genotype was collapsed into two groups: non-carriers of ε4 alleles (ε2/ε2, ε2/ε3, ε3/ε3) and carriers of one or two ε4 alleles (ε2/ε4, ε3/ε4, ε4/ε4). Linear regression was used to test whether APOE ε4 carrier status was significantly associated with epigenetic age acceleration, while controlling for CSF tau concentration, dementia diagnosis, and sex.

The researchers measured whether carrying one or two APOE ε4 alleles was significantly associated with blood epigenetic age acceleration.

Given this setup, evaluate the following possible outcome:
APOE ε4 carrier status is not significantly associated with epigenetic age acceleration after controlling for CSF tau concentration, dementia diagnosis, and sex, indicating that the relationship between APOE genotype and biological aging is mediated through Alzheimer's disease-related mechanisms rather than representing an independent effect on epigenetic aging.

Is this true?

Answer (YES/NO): YES